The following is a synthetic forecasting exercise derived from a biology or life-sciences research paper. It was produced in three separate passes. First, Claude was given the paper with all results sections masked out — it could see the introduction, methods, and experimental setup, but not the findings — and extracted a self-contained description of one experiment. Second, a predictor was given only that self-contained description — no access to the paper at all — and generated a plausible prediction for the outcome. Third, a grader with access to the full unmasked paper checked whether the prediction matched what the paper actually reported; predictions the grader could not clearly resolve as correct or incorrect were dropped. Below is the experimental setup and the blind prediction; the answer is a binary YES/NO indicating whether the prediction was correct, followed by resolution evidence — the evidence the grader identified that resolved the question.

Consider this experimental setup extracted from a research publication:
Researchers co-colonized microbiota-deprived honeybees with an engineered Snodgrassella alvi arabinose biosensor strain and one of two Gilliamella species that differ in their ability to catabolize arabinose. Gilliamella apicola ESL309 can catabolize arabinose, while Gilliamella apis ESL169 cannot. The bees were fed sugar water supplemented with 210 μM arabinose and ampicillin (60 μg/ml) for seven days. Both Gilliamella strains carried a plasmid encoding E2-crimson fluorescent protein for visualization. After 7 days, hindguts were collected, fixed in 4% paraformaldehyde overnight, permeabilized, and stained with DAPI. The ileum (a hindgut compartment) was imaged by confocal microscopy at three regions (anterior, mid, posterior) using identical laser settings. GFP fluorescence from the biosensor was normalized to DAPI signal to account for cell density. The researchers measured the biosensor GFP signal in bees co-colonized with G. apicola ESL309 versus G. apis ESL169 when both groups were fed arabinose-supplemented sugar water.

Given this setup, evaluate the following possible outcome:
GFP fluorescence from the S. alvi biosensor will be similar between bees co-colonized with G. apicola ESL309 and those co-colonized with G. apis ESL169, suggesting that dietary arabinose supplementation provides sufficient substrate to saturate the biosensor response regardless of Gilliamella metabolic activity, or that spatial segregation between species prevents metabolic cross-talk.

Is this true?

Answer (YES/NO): NO